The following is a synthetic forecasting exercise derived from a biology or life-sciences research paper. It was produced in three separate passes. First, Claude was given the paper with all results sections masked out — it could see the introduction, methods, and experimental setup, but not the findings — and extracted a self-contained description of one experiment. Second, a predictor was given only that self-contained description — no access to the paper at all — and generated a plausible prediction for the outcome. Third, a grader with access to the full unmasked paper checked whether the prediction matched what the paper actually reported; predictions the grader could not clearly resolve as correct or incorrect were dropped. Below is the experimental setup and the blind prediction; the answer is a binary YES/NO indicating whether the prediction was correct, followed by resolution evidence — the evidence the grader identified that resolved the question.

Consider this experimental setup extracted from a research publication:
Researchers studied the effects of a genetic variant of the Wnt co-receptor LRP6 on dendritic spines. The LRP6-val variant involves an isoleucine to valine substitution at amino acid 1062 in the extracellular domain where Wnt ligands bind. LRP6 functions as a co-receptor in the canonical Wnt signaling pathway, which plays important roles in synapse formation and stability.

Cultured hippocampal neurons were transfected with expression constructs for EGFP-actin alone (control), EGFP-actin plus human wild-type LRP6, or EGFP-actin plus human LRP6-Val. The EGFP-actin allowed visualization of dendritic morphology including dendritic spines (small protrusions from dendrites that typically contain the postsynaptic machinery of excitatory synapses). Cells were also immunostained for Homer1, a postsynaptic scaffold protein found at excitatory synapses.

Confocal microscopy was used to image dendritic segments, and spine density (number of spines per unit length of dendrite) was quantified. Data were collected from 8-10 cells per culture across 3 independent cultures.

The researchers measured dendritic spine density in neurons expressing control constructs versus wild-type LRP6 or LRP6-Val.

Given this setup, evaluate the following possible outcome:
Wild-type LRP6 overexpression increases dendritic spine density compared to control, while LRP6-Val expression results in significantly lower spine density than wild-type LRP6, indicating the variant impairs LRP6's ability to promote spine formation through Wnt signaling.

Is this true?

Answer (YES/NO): NO